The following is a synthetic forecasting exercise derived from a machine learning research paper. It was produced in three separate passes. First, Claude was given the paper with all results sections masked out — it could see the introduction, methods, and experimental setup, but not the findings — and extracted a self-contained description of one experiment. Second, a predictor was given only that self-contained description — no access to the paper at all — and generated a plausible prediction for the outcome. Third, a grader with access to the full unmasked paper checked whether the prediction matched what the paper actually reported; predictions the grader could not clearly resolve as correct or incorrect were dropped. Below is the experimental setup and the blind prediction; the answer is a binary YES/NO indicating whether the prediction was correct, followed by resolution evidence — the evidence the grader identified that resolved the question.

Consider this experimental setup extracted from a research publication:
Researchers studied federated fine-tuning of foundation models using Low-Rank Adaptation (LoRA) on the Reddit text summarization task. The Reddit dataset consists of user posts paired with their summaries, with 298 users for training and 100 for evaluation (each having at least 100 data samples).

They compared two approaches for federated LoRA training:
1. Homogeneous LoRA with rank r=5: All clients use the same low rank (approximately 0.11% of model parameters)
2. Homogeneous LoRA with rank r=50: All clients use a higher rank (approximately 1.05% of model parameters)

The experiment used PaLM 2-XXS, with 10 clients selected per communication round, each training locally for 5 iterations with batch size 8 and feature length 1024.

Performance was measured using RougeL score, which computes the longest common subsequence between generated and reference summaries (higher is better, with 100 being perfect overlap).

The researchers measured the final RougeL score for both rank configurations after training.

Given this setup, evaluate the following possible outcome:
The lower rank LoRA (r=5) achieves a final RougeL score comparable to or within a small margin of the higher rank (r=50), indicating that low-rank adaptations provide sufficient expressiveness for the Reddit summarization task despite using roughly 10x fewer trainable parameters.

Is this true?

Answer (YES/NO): NO